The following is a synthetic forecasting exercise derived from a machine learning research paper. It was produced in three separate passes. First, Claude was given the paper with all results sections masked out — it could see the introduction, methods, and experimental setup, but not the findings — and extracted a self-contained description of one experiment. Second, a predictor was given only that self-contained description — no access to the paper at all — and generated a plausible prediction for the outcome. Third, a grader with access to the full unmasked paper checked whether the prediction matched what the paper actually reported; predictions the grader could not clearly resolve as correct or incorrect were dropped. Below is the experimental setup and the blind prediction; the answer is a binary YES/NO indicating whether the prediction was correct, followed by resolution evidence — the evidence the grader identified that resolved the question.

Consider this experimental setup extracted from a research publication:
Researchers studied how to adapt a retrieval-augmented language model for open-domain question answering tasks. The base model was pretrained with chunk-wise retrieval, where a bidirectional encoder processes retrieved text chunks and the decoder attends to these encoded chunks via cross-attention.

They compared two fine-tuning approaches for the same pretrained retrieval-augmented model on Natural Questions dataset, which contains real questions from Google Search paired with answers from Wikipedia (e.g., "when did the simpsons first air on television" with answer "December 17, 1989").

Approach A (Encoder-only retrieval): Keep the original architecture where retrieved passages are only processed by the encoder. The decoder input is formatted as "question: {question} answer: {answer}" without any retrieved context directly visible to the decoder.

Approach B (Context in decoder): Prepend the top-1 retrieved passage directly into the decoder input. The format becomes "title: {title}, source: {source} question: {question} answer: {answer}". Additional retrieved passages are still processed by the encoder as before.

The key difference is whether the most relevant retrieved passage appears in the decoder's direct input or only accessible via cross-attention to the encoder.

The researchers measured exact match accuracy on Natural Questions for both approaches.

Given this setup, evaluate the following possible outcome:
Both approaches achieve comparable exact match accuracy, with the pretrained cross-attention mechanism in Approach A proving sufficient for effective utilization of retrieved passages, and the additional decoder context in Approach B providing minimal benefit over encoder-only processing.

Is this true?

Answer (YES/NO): NO